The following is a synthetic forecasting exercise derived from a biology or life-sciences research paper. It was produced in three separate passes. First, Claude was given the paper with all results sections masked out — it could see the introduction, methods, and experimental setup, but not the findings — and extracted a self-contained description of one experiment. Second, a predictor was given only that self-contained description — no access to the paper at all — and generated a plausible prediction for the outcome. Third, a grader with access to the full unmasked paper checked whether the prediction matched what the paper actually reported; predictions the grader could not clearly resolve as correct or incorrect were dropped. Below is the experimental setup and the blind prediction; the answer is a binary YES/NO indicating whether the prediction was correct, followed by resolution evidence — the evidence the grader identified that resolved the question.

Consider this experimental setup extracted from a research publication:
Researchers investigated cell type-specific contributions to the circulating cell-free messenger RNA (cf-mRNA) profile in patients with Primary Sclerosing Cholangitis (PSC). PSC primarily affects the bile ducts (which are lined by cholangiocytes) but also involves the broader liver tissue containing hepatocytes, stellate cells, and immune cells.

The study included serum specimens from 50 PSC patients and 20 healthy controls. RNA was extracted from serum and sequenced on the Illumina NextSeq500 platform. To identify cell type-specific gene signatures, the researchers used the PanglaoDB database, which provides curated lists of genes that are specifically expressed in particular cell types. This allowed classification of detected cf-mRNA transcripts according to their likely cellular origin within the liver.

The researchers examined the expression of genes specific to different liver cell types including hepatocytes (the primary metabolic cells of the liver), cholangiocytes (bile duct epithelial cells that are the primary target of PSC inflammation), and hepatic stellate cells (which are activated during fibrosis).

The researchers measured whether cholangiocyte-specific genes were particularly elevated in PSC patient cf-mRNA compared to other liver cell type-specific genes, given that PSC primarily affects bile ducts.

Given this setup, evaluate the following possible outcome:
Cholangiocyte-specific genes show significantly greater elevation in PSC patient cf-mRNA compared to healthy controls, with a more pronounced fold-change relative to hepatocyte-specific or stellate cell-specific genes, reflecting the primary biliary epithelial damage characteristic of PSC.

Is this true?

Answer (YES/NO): NO